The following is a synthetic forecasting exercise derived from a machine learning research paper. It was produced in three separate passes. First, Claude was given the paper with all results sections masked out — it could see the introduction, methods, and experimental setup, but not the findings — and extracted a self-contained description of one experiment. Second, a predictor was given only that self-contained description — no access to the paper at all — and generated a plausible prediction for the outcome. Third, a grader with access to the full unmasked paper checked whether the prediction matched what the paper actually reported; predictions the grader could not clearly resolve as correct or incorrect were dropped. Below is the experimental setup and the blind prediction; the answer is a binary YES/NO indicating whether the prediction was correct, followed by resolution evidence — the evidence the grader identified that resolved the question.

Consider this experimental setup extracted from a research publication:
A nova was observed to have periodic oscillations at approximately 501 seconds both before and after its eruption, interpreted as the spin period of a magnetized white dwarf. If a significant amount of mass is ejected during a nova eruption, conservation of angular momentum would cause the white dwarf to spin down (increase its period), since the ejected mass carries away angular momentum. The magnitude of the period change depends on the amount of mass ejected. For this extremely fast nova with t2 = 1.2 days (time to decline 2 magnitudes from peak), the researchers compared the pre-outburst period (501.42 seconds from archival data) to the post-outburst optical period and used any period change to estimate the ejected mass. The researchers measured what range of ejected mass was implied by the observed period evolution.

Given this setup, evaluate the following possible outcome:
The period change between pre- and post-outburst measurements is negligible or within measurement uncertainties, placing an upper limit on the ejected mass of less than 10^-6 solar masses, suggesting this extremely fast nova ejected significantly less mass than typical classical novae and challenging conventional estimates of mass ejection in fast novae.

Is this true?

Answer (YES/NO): NO